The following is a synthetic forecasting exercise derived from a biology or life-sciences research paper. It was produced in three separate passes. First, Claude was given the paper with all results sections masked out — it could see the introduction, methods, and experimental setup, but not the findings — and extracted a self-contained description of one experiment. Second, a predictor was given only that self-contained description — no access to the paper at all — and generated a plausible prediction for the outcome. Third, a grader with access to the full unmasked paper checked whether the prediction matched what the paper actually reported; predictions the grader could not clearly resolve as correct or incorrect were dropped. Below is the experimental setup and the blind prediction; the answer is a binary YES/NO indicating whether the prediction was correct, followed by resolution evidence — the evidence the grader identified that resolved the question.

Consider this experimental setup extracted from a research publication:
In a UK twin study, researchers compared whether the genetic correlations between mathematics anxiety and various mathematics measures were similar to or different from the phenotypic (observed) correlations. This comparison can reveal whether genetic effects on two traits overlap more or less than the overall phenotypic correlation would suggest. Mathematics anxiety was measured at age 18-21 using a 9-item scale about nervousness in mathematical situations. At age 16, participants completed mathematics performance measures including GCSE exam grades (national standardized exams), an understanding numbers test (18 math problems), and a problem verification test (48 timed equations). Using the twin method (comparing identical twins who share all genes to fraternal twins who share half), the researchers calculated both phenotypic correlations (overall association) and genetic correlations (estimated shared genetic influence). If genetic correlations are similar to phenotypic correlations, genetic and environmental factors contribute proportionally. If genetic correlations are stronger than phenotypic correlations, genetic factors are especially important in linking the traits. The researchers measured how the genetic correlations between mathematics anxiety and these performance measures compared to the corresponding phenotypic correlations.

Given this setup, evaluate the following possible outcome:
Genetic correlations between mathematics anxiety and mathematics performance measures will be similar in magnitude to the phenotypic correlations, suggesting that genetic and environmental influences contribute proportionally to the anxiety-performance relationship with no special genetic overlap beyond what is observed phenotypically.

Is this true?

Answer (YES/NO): NO